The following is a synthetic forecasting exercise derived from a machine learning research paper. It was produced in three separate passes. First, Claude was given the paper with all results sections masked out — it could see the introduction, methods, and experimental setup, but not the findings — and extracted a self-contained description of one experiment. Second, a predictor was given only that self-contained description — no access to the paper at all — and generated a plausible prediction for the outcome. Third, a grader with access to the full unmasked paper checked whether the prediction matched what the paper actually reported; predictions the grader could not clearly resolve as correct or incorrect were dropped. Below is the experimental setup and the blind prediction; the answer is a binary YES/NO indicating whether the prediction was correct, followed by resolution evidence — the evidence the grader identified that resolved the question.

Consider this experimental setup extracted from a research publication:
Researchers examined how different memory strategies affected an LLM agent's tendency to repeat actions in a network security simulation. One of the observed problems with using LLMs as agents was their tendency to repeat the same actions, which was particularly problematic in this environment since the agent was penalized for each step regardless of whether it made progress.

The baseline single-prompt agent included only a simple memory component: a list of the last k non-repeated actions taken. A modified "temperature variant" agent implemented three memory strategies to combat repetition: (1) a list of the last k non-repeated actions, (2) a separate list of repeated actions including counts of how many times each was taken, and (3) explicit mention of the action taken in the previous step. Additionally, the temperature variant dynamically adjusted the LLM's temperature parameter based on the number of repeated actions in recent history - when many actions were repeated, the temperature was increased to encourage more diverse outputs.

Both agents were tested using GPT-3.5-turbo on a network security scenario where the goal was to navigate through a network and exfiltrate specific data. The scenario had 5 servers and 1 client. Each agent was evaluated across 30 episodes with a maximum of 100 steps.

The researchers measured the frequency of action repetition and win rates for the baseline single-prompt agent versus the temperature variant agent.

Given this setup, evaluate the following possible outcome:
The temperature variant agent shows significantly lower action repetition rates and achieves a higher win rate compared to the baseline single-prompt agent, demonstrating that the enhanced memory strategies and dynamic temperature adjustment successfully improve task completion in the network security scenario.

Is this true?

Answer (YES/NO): YES